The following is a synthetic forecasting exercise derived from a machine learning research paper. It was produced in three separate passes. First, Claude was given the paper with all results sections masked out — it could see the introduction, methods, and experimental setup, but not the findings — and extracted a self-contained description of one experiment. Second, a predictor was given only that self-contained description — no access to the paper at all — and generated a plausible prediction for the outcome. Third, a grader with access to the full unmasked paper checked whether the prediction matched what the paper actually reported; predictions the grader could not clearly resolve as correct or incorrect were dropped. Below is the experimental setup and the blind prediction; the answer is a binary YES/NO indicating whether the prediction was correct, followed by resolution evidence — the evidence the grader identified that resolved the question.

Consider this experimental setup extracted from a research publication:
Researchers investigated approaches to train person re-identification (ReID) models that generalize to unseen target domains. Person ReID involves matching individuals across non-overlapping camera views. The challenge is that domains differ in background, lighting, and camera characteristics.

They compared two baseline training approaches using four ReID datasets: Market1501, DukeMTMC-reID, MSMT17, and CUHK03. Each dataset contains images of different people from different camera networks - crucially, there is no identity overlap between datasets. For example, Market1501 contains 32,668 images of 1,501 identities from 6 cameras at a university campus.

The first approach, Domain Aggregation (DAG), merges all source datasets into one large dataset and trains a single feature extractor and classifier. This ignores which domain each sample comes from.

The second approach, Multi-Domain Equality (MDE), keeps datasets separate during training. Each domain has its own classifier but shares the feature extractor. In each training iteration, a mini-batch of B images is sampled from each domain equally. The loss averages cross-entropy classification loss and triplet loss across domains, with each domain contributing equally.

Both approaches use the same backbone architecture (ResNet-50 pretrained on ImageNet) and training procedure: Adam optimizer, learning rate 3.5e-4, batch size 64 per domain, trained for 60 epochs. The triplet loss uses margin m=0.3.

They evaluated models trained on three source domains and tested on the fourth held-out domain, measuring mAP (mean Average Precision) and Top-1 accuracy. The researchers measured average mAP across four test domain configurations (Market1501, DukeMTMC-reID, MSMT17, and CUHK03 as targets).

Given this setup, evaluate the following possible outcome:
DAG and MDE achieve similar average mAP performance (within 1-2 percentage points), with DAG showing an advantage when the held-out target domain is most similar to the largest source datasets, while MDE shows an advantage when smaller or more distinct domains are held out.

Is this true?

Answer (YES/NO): NO